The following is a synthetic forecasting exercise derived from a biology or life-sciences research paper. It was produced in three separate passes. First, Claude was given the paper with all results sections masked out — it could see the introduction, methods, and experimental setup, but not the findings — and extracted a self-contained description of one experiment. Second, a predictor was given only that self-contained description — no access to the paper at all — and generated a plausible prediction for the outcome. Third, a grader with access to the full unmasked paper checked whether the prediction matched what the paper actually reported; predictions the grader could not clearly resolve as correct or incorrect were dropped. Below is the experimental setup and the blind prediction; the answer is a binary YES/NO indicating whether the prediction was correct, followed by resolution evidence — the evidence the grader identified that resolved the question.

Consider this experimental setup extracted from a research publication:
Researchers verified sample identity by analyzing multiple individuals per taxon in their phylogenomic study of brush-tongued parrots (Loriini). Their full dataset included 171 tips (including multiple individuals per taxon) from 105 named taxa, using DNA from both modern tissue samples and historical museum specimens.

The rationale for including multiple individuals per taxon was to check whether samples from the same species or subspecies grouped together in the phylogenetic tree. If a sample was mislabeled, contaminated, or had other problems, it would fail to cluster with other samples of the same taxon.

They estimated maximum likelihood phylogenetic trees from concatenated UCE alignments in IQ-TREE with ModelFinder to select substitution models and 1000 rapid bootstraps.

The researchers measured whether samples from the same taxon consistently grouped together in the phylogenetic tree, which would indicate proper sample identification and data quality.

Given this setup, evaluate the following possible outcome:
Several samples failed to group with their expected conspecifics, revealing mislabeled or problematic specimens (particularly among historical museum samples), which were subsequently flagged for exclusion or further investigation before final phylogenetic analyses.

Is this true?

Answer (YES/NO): YES